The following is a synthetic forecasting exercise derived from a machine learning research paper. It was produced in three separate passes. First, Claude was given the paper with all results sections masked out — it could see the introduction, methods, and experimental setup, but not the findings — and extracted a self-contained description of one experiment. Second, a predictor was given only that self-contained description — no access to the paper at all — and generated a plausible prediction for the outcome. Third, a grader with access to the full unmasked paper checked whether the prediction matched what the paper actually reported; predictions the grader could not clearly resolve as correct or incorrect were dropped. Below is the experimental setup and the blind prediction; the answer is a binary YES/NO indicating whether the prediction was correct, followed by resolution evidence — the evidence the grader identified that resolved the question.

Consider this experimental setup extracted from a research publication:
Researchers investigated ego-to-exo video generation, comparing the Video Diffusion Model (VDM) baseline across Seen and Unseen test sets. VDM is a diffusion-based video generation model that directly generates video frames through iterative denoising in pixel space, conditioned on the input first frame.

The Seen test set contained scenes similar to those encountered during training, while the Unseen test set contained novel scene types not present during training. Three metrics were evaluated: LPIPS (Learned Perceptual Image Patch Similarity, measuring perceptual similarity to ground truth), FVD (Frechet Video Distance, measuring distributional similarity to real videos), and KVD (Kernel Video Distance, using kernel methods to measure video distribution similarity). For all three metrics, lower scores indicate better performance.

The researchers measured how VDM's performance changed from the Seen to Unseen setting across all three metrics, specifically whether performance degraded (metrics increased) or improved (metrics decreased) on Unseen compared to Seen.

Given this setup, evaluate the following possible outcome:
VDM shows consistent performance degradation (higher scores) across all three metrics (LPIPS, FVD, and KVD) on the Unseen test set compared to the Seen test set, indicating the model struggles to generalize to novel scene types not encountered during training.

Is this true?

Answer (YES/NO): NO